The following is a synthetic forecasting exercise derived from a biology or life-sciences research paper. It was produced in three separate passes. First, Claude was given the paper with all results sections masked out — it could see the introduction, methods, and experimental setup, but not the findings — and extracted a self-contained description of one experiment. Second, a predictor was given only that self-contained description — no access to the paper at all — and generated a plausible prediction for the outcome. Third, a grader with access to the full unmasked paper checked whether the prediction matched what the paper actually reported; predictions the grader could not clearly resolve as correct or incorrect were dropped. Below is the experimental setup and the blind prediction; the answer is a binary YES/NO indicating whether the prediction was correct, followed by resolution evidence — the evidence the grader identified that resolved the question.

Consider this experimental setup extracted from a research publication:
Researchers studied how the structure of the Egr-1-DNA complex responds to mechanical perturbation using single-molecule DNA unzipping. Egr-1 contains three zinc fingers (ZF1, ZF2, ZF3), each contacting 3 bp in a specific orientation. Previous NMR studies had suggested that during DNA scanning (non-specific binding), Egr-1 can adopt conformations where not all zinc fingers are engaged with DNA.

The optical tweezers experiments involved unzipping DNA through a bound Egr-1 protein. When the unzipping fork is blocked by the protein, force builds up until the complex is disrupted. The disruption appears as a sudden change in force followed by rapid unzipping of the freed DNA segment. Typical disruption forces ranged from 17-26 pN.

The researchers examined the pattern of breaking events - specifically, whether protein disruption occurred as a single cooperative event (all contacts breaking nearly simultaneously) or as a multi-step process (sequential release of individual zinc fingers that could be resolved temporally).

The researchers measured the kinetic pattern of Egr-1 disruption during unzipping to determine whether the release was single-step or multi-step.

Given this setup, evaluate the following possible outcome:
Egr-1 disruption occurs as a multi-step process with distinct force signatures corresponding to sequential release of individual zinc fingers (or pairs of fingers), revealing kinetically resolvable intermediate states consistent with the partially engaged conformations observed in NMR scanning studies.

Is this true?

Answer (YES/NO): NO